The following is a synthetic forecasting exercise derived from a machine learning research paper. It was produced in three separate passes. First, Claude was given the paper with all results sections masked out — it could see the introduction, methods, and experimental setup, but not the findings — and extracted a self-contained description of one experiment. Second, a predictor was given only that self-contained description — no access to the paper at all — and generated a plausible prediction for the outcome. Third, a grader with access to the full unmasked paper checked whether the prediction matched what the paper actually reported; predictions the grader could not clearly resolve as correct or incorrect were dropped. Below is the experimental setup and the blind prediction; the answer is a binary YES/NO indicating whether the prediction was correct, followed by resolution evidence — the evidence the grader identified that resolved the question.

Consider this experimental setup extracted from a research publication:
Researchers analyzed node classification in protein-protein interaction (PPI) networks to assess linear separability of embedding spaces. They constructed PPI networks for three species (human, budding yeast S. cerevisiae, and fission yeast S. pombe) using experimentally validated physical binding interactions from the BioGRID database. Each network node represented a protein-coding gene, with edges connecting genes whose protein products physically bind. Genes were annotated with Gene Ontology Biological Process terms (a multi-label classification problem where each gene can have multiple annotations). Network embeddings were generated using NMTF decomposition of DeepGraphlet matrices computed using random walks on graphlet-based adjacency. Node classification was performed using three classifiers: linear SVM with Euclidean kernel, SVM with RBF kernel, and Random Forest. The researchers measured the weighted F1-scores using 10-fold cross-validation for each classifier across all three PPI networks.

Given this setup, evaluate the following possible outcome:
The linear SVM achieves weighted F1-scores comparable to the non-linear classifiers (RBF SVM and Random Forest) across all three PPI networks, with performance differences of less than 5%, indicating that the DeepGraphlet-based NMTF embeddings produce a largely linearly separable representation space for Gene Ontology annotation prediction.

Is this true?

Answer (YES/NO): YES